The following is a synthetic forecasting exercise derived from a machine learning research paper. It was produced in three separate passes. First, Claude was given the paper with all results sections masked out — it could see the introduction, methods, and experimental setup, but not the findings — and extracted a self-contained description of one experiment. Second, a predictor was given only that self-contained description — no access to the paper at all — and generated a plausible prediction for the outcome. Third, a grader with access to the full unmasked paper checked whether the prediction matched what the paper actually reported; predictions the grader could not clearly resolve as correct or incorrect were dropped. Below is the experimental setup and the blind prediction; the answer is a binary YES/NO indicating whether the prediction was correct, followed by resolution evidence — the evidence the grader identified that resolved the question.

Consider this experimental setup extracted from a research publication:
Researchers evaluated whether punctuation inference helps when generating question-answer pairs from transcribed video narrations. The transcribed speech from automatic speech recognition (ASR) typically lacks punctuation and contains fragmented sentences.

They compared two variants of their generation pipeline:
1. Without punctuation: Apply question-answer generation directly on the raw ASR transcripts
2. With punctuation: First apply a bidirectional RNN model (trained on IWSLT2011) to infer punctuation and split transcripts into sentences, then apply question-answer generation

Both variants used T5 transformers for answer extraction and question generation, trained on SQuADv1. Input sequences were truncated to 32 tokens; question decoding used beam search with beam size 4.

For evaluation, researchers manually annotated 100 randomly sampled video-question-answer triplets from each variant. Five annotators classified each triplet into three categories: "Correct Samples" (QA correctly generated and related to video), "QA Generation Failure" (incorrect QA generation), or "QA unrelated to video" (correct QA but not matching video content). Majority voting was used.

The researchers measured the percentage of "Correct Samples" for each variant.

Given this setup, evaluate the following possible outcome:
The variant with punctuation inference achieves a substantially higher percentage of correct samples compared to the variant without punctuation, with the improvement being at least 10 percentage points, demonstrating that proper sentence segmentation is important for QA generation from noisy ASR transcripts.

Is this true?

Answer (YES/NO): NO